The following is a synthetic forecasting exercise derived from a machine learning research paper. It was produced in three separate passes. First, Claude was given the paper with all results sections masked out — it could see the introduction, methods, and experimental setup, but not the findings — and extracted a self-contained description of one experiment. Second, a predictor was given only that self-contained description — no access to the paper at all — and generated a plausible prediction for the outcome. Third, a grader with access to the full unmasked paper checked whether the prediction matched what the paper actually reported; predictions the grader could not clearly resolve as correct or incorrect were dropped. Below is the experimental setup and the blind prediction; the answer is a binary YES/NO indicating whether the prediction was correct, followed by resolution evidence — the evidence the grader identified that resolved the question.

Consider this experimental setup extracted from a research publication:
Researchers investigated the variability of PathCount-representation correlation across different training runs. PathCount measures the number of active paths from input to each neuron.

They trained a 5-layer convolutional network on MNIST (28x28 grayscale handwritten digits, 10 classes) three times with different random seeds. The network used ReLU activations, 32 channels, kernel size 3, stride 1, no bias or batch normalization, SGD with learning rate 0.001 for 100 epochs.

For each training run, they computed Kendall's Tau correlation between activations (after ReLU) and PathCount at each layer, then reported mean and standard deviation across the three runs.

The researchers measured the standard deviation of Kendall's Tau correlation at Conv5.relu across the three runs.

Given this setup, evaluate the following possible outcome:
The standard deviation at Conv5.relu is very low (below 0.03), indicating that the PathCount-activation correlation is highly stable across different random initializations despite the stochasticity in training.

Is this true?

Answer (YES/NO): YES